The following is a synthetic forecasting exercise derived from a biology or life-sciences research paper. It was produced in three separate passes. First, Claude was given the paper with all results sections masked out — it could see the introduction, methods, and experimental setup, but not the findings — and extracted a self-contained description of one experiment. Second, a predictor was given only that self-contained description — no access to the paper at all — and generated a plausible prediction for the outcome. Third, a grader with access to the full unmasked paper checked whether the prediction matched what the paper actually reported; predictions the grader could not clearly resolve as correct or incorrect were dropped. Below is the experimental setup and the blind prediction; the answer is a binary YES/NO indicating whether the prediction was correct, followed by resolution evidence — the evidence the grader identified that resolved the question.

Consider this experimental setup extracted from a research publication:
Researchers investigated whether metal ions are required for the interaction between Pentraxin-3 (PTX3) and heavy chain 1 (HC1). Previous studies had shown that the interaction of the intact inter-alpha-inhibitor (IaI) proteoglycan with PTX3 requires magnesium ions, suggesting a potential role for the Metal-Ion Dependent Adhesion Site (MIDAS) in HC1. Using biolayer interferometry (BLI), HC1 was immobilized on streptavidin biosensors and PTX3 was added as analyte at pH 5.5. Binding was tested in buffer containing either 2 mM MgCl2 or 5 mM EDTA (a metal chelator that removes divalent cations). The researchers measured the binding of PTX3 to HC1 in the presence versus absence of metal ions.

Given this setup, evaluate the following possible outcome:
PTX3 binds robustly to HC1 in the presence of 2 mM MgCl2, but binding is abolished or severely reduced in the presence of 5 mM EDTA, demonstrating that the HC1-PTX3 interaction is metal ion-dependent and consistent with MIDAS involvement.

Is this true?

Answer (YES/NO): NO